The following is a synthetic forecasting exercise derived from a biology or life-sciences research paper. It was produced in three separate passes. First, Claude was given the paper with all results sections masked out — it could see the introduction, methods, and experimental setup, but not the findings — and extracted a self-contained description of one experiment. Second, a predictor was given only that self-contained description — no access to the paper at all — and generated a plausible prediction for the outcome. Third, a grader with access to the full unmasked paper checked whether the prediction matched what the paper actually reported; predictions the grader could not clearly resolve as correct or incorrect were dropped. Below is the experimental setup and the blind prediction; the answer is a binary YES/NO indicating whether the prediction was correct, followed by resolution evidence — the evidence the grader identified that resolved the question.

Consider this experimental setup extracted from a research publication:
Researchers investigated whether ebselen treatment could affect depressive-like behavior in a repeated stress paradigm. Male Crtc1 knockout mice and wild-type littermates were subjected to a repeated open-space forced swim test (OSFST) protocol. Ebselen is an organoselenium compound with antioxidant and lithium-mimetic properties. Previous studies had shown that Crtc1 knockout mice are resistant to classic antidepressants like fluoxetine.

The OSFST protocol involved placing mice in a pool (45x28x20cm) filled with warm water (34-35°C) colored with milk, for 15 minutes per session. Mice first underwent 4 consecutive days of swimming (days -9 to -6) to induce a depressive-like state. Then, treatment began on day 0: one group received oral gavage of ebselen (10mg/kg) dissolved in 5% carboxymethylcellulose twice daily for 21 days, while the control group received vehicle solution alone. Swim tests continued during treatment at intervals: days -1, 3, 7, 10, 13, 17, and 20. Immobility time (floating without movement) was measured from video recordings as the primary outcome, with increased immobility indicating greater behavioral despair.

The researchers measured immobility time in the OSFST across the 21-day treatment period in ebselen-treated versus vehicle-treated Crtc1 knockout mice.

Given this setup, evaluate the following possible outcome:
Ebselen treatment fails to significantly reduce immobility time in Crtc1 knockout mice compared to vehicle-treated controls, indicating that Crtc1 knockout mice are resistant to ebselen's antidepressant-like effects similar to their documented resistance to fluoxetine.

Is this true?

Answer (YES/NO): NO